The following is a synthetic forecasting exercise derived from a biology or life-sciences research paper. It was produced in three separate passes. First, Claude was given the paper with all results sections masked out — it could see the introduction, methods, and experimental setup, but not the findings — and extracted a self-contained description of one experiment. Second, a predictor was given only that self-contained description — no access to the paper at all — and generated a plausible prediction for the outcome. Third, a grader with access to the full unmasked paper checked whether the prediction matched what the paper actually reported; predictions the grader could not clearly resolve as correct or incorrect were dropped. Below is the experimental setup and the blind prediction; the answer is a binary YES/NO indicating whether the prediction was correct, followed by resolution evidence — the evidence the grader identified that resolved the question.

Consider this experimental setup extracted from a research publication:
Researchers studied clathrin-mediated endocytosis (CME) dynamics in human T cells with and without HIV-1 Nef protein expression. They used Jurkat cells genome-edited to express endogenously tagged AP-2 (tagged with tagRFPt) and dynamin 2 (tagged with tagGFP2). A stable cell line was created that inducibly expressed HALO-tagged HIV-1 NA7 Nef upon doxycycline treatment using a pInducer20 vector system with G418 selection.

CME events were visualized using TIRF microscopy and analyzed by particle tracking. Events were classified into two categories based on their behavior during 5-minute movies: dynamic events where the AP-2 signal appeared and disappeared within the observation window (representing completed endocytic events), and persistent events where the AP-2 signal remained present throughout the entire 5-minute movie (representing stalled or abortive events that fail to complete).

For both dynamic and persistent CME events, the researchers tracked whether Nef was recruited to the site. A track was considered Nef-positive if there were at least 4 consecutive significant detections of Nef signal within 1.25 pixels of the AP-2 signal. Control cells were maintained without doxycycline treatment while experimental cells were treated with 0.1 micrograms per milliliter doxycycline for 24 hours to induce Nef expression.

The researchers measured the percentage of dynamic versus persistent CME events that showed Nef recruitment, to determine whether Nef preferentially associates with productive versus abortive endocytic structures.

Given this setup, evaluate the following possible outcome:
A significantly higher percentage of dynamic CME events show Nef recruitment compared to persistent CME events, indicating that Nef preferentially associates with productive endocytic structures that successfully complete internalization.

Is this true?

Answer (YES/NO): NO